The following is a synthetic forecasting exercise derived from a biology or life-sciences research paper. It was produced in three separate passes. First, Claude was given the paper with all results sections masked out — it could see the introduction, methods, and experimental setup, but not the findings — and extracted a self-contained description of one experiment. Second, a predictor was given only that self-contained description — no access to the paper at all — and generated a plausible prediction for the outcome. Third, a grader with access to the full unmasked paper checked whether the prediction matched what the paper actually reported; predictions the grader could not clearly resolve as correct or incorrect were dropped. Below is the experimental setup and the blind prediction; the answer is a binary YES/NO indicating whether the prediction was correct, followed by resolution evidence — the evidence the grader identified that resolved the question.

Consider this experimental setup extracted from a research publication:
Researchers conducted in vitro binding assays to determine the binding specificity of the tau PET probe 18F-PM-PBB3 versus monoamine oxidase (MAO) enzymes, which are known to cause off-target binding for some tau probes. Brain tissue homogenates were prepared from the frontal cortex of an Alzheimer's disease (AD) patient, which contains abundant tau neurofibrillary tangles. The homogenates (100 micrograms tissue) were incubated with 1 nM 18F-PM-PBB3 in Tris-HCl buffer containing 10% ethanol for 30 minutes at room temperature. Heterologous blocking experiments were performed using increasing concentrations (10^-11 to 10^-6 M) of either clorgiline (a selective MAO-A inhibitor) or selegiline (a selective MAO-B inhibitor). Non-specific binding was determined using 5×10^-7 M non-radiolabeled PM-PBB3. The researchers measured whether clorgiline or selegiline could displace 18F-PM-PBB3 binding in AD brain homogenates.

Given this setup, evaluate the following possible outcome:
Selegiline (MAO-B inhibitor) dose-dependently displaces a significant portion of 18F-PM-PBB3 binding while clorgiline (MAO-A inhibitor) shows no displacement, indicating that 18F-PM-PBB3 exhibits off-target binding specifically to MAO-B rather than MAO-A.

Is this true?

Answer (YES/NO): NO